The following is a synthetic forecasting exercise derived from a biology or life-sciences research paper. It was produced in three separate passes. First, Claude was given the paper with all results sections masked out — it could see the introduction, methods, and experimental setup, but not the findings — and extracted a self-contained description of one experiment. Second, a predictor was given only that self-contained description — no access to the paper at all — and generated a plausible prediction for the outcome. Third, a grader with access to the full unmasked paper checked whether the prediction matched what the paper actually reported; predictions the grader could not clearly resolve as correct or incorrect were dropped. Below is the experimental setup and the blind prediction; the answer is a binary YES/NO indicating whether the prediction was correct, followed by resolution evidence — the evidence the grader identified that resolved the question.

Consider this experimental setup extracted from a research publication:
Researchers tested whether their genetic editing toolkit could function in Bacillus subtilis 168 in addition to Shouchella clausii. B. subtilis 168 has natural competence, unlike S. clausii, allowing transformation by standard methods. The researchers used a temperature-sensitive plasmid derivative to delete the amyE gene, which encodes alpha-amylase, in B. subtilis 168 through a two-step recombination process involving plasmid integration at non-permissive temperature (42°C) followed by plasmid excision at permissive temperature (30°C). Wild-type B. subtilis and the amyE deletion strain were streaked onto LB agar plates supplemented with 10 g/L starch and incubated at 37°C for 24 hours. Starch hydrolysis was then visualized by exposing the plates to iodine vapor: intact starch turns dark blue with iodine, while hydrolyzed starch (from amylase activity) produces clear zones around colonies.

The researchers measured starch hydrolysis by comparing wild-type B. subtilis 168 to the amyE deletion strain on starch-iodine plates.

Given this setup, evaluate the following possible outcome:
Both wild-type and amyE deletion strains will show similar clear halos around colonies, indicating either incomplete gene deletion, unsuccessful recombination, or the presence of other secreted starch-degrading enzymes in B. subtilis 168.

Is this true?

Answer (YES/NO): NO